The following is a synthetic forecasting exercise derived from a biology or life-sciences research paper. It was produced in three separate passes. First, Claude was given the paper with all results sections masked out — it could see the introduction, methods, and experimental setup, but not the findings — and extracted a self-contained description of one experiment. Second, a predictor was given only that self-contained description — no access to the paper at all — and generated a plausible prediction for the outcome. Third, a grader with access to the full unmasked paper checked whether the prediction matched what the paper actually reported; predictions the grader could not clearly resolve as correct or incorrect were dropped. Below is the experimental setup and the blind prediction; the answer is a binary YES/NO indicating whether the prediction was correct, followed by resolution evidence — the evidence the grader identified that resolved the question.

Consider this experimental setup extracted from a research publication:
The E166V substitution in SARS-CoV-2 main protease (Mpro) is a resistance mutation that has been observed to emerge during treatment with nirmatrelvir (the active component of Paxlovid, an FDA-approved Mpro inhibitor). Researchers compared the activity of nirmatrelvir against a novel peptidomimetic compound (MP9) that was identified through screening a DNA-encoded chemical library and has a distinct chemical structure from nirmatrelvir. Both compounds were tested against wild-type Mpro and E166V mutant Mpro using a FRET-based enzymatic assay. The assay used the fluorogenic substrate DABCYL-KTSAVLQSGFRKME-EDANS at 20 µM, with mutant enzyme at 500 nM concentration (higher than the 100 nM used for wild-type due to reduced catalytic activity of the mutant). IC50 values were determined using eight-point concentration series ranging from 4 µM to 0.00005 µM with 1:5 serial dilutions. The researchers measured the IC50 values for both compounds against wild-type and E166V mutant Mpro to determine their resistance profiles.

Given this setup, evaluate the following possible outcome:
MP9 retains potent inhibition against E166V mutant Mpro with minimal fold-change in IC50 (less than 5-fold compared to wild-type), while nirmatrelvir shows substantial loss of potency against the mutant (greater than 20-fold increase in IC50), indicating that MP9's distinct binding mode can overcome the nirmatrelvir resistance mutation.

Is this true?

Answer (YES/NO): NO